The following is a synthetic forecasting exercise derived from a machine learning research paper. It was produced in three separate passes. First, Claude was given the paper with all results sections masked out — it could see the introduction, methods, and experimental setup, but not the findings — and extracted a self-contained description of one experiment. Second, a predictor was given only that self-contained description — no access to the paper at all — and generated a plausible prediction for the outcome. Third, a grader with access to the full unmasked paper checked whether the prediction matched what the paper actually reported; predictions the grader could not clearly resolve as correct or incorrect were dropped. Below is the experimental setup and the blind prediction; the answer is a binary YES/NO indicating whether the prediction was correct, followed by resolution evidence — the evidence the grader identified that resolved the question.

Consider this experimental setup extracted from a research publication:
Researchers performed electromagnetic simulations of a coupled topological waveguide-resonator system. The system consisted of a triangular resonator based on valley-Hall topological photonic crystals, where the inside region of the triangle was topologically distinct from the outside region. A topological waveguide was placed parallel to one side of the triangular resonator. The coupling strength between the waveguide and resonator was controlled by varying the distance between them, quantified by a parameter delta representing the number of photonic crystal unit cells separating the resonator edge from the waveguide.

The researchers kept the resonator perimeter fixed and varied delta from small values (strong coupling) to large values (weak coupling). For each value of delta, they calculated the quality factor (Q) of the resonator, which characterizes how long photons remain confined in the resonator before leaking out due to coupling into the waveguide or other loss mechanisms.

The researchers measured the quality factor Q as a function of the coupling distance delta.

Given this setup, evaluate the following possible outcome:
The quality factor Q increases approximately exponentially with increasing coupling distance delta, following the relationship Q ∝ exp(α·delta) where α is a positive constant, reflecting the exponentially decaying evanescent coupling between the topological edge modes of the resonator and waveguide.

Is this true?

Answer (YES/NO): NO